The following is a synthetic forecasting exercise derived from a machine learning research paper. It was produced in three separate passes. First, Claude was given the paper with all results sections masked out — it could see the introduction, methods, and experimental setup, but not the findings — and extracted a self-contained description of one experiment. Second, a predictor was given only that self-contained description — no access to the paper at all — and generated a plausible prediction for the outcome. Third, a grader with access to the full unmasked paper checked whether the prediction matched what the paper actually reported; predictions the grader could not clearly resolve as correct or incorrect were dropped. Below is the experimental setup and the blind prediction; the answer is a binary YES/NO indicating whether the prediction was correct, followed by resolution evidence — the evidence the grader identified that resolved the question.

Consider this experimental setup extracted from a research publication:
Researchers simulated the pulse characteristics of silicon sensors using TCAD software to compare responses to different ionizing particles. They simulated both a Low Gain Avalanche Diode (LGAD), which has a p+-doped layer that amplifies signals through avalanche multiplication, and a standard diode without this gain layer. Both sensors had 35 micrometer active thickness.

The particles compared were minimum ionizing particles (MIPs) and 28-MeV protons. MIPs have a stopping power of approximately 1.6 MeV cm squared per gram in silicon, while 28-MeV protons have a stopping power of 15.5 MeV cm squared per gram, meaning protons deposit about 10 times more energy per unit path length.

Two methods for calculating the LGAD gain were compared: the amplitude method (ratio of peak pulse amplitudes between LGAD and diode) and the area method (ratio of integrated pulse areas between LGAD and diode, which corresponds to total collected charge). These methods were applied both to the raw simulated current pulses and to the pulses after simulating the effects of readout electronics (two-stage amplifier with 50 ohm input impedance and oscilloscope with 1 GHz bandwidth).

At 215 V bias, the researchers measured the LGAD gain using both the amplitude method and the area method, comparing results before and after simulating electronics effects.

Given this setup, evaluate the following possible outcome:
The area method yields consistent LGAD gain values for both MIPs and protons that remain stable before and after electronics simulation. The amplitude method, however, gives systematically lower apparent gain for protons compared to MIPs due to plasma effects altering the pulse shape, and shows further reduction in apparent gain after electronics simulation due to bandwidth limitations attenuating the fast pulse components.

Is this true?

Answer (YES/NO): NO